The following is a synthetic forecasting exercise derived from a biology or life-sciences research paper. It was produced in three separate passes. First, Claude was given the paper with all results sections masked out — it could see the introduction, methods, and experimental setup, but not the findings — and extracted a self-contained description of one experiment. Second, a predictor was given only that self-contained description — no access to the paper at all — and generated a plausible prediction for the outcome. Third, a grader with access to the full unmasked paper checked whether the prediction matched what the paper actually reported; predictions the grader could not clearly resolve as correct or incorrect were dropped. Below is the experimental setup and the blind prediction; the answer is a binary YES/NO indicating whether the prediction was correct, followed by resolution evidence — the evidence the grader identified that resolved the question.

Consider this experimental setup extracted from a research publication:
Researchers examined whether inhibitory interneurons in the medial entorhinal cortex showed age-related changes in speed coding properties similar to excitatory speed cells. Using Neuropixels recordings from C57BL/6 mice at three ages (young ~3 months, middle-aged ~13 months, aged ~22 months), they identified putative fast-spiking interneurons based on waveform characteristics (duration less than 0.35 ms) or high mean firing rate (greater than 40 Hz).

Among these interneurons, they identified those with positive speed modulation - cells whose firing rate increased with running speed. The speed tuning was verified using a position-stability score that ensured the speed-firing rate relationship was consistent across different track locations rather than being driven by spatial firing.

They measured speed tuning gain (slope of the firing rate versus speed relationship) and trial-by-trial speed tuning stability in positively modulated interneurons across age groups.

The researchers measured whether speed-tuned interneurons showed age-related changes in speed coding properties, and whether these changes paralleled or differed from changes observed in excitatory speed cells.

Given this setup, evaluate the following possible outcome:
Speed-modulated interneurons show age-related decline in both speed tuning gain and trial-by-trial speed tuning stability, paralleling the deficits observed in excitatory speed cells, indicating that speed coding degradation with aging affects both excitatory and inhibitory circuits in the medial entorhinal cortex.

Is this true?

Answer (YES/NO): NO